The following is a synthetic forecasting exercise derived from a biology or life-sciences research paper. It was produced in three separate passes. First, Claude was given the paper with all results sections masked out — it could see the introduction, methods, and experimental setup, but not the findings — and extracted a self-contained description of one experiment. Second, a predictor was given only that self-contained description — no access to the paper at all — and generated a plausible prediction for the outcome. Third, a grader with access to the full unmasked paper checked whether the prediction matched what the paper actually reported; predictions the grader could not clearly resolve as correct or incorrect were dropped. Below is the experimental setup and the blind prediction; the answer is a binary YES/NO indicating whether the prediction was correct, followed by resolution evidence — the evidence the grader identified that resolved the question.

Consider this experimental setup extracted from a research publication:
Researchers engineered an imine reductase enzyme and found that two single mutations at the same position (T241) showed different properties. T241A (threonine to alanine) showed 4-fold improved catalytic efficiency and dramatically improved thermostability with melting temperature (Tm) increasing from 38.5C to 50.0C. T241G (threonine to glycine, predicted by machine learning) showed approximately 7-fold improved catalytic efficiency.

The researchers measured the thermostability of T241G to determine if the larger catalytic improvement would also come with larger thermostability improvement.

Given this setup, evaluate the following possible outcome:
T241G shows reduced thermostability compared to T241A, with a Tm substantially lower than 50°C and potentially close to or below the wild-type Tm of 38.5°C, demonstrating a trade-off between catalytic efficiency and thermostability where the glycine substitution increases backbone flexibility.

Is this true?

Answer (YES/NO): NO